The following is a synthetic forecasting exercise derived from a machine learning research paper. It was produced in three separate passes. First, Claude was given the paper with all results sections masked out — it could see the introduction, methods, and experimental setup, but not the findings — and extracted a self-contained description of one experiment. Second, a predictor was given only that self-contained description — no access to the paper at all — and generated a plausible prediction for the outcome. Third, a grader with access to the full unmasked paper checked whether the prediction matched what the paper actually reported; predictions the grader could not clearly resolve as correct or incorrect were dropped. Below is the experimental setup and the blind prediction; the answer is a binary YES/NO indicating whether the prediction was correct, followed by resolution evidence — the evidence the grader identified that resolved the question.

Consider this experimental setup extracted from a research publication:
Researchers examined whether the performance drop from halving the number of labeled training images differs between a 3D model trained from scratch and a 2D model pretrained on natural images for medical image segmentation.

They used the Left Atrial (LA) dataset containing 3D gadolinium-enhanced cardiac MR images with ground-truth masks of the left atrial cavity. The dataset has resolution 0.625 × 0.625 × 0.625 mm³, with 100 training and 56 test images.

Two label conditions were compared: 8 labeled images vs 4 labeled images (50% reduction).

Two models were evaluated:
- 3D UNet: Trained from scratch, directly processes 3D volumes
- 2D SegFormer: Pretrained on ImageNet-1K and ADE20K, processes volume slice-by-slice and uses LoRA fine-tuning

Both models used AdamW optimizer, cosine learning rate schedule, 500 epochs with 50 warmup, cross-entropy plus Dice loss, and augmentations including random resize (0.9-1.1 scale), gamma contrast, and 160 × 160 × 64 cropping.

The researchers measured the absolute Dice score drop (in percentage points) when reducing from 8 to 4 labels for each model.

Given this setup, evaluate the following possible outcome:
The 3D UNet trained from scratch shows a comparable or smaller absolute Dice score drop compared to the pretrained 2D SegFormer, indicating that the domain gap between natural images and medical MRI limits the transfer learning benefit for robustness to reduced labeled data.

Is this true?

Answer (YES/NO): NO